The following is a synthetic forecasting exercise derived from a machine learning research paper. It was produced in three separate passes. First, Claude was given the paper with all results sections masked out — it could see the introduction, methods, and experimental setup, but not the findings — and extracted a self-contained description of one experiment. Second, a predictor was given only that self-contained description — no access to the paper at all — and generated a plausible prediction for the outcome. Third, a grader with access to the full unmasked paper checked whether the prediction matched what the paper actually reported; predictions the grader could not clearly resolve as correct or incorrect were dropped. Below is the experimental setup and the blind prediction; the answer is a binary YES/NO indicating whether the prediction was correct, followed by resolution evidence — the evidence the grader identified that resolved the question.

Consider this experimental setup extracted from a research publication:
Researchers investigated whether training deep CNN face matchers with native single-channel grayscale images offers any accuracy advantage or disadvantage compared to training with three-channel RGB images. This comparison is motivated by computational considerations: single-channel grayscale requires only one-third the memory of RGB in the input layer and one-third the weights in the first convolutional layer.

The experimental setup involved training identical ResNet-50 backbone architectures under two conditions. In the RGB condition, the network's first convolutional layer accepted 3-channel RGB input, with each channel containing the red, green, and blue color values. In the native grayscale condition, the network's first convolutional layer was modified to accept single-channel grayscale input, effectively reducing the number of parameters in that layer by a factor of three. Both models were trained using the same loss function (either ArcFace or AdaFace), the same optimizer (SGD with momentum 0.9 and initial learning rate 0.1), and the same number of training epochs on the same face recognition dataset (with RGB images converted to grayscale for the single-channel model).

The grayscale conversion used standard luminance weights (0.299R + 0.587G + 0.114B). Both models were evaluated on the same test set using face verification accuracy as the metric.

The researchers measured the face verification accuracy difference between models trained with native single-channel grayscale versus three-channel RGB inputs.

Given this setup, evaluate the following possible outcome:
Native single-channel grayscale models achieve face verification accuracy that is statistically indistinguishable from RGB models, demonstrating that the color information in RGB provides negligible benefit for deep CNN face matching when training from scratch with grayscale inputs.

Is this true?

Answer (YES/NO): YES